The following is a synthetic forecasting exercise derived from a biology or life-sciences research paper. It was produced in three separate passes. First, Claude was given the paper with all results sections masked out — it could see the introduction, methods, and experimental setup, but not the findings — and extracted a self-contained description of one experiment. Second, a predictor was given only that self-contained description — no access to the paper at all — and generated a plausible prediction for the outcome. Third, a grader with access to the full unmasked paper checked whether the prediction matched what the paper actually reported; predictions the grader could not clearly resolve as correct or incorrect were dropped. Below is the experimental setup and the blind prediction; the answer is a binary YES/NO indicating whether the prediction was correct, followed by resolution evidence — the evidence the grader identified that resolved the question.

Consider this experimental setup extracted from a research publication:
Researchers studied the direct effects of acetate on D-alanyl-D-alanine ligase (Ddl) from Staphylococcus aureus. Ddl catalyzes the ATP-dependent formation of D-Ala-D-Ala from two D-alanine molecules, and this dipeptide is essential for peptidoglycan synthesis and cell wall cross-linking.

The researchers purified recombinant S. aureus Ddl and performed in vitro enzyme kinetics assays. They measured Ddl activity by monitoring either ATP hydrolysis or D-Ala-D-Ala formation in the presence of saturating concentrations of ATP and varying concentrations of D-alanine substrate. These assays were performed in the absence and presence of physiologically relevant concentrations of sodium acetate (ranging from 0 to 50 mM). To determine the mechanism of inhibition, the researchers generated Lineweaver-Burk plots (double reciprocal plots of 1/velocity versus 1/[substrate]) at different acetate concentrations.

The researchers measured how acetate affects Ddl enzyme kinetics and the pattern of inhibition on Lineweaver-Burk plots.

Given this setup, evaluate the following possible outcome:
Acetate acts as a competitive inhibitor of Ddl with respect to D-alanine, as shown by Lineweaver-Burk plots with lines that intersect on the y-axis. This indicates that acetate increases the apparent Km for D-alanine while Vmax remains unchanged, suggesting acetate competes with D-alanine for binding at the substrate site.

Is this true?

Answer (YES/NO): NO